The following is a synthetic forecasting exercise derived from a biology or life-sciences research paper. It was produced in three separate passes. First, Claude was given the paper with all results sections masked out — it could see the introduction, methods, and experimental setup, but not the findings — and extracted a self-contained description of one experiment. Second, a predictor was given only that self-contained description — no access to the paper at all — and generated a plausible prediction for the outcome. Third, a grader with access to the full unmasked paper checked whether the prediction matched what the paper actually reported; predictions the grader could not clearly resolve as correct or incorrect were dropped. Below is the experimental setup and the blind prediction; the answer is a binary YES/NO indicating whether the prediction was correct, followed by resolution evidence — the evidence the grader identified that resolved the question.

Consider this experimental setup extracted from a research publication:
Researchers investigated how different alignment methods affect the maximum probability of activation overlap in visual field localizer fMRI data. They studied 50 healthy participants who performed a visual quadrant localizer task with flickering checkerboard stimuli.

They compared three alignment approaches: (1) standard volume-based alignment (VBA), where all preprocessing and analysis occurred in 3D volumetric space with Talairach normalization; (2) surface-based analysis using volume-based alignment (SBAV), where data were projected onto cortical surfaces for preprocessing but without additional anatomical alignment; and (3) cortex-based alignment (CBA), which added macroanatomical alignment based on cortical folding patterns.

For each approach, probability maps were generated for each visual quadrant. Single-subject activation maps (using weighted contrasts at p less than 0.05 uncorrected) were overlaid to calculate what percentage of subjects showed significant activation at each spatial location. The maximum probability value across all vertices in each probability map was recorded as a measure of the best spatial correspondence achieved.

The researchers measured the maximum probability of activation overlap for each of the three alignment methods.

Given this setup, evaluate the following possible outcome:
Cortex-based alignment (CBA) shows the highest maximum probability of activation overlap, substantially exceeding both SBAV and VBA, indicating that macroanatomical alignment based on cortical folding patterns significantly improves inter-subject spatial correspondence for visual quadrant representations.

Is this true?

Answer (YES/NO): YES